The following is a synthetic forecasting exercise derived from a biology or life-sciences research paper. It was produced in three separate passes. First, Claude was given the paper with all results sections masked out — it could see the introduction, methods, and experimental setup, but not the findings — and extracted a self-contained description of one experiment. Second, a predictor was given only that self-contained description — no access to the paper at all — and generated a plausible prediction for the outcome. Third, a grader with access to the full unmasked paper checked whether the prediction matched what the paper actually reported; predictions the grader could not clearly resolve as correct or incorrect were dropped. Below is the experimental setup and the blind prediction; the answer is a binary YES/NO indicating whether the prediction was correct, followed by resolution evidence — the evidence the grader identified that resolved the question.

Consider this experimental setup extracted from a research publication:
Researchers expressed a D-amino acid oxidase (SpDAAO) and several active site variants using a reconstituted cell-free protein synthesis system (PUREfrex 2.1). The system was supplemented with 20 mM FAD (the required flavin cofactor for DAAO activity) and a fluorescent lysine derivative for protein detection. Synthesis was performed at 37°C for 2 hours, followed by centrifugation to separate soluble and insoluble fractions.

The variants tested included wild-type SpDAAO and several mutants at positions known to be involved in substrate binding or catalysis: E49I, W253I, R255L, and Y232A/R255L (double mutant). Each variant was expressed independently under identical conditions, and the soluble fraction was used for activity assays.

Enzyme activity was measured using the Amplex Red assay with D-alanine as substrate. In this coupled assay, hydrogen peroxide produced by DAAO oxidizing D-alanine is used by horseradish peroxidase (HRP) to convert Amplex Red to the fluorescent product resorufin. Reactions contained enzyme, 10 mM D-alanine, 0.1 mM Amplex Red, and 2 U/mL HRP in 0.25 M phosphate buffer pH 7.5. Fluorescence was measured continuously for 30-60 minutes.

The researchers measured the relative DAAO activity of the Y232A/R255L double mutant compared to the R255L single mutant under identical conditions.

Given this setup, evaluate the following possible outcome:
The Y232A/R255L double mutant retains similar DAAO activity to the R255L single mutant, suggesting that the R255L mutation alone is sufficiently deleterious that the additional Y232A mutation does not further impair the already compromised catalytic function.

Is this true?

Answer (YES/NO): NO